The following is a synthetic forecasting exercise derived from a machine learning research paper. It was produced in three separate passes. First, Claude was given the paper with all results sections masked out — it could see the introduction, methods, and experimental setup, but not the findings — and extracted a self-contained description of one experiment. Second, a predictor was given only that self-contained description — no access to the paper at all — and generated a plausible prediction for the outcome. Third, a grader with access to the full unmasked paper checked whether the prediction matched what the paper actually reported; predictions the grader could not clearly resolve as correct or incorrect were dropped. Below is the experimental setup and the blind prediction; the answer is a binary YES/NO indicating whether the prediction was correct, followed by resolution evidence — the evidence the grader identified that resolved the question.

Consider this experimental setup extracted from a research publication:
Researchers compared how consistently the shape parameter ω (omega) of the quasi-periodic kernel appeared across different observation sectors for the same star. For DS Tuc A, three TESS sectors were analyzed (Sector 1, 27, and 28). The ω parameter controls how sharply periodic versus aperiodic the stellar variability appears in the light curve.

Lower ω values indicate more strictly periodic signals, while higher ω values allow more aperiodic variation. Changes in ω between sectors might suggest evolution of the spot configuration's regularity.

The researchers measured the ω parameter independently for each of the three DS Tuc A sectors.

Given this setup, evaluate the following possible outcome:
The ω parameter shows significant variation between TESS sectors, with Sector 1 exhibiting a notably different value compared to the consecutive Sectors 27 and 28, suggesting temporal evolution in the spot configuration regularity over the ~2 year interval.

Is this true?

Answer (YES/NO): NO